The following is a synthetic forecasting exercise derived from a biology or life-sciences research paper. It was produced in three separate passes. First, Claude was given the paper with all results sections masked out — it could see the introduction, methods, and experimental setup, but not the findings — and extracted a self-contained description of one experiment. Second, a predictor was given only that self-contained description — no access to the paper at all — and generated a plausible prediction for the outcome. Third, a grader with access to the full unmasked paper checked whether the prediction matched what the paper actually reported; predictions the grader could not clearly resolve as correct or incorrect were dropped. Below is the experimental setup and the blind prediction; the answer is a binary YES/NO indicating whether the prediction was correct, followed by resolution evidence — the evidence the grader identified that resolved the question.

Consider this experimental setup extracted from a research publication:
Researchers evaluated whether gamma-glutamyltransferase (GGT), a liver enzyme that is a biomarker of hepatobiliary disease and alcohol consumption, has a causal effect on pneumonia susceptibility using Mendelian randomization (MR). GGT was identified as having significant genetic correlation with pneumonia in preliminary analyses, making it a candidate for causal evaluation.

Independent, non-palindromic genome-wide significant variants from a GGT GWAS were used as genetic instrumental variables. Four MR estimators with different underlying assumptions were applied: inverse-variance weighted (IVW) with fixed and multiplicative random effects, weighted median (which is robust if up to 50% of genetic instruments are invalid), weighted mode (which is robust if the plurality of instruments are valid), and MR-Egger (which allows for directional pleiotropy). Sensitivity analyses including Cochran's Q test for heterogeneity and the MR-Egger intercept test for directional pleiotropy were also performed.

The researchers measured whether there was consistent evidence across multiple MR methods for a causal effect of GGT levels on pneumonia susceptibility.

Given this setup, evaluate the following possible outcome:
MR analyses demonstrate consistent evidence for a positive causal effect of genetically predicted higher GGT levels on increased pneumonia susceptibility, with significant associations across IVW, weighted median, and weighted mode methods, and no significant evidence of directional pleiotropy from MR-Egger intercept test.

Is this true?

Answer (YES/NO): NO